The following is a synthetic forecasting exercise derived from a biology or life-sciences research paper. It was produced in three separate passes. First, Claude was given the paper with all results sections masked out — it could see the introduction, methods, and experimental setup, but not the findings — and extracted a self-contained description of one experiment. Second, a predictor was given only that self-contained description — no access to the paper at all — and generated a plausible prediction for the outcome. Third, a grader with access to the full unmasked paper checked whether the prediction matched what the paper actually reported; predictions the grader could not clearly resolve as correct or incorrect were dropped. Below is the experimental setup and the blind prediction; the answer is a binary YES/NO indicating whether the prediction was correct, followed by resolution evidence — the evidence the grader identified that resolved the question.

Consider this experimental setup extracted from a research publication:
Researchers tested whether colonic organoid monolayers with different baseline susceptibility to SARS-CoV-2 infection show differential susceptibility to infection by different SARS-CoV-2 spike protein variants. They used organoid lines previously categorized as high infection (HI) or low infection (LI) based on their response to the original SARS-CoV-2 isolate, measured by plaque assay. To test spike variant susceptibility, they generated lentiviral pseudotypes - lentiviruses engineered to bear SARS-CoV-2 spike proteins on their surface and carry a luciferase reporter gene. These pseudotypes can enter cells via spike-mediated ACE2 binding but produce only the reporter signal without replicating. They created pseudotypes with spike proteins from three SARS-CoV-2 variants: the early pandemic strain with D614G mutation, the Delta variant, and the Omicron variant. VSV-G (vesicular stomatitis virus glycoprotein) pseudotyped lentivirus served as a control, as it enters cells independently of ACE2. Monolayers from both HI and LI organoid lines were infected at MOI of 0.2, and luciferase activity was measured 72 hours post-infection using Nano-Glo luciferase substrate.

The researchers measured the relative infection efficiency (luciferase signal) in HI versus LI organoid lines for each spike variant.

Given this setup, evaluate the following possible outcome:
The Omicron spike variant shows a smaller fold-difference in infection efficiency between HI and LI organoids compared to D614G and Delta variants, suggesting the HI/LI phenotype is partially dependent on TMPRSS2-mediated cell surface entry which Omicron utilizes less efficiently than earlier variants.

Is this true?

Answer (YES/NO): NO